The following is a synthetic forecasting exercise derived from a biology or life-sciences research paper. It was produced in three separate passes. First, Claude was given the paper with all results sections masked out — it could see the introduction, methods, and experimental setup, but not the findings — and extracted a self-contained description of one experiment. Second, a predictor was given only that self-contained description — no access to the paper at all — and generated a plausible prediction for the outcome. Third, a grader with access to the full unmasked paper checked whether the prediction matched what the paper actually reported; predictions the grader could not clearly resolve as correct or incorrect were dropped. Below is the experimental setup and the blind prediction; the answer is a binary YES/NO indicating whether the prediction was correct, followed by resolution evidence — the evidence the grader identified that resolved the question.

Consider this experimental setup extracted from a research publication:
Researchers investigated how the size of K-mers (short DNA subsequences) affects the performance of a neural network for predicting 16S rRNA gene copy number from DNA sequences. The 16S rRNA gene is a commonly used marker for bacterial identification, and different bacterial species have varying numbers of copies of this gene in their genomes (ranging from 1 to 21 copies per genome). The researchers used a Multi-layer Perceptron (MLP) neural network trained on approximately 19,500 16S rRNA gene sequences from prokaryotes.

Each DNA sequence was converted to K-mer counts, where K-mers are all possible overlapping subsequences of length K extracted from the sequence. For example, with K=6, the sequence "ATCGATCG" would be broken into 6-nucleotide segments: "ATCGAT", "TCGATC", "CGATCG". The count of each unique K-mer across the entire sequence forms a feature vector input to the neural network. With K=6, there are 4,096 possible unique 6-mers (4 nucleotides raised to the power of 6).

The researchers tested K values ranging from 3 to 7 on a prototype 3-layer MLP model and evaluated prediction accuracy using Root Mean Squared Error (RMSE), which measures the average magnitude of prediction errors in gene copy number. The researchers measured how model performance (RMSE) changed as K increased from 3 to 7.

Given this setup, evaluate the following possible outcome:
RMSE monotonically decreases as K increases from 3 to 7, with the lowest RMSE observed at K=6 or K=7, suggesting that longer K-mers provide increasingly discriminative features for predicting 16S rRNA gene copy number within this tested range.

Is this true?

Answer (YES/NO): YES